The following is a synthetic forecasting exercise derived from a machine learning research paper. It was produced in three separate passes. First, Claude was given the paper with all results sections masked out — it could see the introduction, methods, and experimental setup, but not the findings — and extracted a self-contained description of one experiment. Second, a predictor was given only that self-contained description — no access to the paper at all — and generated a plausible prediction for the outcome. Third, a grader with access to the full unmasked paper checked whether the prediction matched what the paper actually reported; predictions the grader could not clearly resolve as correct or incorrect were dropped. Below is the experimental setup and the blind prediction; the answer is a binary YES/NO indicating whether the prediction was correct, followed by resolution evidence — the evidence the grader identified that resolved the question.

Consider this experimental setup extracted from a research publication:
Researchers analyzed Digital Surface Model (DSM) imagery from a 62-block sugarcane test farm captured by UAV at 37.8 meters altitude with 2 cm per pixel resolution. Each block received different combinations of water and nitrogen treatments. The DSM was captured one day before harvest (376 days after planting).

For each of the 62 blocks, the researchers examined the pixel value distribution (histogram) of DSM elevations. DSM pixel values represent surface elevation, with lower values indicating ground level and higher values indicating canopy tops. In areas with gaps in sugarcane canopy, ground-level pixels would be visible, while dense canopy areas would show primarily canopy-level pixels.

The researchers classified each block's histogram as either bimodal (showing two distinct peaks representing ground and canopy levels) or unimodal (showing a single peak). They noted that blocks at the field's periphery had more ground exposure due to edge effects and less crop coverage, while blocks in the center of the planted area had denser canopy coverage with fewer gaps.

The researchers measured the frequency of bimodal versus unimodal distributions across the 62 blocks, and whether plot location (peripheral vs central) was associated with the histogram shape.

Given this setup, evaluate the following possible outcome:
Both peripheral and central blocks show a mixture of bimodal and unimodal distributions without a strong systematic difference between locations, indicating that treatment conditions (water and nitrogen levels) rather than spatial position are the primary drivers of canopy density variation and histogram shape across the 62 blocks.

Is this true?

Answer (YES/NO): NO